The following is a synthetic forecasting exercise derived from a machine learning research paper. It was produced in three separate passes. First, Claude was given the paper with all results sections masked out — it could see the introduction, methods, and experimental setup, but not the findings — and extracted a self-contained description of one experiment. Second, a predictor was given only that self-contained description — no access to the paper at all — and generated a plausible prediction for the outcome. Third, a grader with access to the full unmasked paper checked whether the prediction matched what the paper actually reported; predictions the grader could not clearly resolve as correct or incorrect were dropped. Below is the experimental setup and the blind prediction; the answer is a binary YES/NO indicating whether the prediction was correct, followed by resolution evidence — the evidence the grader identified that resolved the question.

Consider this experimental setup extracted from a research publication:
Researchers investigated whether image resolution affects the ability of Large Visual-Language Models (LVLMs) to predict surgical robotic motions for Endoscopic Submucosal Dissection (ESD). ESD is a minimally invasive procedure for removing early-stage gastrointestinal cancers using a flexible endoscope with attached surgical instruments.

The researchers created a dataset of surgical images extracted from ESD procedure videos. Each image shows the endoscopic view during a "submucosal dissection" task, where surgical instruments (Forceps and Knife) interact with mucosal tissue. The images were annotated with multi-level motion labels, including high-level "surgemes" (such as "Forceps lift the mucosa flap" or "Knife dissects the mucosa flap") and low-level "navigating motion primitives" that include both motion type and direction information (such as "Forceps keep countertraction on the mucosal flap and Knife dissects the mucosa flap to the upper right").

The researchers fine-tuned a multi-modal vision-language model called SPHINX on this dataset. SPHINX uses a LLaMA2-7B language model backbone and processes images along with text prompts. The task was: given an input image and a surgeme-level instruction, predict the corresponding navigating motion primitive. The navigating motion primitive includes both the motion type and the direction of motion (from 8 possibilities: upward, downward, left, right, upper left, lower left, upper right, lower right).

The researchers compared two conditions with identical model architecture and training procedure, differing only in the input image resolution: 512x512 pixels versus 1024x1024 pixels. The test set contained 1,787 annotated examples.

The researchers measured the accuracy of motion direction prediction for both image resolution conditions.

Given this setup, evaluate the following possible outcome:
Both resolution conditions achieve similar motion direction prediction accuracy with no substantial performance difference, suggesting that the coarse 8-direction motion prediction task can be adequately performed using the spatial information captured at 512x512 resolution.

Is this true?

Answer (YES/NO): NO